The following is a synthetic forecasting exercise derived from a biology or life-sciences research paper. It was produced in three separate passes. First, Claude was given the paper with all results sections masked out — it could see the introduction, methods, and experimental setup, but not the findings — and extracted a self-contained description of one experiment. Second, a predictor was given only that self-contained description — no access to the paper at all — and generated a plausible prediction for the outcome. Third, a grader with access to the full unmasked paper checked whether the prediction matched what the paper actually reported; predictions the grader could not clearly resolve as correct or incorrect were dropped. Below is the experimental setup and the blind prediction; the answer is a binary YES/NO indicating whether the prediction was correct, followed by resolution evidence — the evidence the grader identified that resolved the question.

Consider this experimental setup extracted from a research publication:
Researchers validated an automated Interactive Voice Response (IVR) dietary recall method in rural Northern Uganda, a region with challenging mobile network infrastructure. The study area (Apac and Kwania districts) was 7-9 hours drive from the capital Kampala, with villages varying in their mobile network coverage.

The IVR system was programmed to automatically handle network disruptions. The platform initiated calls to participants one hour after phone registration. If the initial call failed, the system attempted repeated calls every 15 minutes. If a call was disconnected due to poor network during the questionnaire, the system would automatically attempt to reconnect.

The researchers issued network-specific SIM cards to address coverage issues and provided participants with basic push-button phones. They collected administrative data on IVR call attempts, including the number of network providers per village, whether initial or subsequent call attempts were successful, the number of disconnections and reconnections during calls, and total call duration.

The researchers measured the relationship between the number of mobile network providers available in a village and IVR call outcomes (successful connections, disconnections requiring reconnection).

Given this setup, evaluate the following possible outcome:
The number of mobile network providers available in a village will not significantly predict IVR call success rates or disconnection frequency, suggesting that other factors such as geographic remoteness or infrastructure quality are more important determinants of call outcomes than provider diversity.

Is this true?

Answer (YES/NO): NO